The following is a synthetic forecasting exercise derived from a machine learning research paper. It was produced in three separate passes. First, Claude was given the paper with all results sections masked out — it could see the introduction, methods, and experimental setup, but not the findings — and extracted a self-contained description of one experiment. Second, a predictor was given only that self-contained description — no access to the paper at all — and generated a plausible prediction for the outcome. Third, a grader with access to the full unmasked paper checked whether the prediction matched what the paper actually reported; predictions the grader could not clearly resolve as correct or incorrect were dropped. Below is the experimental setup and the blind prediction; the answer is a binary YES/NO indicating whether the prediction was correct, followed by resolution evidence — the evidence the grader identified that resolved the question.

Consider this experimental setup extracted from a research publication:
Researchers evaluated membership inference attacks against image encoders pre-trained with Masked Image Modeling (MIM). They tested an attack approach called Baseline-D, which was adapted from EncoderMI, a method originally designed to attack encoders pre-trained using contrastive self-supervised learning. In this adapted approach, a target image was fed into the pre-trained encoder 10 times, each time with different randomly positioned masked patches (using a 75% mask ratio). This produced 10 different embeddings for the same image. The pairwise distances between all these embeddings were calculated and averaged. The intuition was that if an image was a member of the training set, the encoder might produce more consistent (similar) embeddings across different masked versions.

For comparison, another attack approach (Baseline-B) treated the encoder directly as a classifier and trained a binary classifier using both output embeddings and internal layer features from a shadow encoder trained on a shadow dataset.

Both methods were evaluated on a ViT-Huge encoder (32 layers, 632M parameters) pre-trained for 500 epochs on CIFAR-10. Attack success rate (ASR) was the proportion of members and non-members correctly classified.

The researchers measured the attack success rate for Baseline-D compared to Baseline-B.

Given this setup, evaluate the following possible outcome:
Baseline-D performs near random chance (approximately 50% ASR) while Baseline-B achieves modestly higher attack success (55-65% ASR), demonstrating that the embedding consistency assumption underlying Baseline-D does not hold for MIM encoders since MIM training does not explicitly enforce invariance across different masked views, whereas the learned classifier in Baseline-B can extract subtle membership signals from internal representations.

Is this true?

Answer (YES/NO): NO